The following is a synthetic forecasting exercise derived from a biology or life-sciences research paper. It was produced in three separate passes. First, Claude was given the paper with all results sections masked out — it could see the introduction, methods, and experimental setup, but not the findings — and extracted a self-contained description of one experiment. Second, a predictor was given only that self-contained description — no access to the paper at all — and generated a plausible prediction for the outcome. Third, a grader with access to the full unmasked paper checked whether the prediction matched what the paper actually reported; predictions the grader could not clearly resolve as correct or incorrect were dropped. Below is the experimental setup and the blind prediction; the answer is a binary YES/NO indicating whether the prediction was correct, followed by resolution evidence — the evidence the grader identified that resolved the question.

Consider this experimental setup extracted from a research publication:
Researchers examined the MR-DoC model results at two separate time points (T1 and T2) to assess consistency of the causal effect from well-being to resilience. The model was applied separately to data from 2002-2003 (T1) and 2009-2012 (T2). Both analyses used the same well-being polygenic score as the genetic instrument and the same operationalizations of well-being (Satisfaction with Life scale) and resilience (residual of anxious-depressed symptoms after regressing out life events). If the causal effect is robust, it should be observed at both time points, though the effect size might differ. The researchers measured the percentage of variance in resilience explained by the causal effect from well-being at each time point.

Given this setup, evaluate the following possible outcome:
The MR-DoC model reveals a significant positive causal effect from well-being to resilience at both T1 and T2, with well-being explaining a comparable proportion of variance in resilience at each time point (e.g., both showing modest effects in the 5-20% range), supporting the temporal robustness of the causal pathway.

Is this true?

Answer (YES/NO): YES